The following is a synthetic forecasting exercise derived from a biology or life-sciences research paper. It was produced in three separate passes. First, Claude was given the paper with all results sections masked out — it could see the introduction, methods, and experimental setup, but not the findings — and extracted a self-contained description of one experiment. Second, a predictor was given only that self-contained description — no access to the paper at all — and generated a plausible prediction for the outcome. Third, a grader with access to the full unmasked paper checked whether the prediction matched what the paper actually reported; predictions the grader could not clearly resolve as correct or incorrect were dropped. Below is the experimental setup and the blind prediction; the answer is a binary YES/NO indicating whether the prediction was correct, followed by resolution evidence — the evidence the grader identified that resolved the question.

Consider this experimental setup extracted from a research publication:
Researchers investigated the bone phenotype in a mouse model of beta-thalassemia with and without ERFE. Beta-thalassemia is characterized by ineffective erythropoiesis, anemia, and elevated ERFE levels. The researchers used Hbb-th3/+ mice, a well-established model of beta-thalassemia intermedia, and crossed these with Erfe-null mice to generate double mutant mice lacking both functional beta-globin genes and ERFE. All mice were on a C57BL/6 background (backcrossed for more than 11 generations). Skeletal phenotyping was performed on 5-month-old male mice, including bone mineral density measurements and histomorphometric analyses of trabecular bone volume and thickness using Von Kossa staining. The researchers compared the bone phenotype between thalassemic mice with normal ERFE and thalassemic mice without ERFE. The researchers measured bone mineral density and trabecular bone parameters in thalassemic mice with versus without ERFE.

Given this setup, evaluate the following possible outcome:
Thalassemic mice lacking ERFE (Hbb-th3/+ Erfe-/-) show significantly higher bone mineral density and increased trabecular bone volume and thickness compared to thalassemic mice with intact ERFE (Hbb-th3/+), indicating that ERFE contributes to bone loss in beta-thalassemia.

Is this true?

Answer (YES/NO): NO